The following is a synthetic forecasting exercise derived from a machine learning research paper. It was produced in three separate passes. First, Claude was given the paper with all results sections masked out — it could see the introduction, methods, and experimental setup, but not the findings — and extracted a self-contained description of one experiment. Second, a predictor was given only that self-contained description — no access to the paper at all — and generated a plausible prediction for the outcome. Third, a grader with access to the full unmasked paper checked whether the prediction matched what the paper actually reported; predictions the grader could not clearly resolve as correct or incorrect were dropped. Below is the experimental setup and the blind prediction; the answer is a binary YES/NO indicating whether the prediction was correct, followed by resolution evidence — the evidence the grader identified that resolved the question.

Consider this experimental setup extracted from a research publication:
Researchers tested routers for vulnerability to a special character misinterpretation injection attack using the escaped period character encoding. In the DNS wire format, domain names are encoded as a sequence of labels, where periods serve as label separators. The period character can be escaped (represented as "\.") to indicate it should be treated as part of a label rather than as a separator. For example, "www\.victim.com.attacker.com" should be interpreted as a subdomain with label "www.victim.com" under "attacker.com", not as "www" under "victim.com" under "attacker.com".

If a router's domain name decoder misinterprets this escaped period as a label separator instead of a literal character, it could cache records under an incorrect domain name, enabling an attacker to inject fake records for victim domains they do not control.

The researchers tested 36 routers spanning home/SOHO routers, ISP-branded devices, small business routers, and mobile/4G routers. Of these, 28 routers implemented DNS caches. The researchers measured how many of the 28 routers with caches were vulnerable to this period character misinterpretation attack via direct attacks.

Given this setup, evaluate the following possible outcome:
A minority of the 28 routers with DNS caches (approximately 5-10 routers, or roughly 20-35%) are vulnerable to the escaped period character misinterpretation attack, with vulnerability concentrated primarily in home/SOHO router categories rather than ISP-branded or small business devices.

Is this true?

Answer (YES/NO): YES